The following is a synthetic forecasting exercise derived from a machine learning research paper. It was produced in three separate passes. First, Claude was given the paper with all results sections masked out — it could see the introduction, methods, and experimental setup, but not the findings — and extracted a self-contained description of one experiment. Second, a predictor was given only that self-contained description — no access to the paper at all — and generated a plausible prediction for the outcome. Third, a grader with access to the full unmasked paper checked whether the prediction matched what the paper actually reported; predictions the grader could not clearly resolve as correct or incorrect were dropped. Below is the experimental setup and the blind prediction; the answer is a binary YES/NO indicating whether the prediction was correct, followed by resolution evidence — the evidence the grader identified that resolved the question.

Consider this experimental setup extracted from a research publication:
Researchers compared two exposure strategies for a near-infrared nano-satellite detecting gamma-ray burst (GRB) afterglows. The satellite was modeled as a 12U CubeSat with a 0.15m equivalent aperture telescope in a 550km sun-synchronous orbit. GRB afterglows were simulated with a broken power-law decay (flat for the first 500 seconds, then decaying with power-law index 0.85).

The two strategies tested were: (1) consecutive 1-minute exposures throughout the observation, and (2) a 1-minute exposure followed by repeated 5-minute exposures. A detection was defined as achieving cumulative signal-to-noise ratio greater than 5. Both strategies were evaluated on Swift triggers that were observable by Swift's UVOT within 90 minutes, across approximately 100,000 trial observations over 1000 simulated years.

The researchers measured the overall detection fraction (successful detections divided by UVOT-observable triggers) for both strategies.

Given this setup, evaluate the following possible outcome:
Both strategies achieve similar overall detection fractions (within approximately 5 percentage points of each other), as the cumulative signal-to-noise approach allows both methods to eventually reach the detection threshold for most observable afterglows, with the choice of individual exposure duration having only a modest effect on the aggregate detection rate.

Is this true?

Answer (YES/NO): YES